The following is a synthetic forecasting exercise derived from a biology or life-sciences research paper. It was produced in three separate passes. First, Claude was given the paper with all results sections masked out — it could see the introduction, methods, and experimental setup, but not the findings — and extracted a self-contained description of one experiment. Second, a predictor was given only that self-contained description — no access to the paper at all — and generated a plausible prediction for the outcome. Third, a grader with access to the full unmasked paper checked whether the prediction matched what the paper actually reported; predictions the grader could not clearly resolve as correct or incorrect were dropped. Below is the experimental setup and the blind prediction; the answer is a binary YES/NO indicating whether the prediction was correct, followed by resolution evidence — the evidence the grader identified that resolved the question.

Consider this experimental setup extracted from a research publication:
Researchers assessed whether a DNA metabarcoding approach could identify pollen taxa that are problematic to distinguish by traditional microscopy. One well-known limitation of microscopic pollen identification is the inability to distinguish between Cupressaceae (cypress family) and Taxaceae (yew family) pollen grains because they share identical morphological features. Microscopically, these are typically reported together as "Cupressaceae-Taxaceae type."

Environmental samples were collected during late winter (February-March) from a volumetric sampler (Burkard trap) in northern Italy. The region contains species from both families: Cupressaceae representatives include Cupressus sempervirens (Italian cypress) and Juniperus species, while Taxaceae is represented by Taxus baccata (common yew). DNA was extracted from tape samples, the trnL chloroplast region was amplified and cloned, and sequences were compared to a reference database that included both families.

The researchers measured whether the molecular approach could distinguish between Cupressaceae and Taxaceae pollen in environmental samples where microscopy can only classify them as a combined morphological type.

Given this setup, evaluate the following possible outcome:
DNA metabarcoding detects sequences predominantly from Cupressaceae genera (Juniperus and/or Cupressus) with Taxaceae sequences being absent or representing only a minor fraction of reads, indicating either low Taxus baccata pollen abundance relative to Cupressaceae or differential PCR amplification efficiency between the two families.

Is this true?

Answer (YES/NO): YES